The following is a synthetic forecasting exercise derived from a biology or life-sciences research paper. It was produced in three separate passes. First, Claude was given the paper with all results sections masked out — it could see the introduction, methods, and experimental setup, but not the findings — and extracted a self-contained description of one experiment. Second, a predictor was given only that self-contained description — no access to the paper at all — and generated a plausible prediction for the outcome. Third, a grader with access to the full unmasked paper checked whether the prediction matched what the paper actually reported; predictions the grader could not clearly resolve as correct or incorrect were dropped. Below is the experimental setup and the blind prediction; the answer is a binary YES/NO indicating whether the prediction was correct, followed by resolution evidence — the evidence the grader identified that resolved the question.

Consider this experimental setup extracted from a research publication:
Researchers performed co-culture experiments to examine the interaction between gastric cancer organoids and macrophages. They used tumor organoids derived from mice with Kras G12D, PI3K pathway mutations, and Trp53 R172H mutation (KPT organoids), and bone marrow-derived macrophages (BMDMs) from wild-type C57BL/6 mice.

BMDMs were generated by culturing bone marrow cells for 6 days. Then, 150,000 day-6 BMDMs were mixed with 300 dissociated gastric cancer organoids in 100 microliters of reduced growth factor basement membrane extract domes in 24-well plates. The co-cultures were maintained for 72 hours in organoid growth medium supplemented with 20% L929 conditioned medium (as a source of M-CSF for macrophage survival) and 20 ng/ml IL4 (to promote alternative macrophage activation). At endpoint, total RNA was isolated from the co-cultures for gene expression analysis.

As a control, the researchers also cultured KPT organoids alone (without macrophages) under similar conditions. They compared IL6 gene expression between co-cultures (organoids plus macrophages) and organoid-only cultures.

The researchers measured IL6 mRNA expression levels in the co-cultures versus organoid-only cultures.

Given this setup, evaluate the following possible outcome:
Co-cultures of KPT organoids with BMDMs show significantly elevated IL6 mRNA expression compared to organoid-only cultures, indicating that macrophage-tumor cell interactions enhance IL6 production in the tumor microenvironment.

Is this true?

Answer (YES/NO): YES